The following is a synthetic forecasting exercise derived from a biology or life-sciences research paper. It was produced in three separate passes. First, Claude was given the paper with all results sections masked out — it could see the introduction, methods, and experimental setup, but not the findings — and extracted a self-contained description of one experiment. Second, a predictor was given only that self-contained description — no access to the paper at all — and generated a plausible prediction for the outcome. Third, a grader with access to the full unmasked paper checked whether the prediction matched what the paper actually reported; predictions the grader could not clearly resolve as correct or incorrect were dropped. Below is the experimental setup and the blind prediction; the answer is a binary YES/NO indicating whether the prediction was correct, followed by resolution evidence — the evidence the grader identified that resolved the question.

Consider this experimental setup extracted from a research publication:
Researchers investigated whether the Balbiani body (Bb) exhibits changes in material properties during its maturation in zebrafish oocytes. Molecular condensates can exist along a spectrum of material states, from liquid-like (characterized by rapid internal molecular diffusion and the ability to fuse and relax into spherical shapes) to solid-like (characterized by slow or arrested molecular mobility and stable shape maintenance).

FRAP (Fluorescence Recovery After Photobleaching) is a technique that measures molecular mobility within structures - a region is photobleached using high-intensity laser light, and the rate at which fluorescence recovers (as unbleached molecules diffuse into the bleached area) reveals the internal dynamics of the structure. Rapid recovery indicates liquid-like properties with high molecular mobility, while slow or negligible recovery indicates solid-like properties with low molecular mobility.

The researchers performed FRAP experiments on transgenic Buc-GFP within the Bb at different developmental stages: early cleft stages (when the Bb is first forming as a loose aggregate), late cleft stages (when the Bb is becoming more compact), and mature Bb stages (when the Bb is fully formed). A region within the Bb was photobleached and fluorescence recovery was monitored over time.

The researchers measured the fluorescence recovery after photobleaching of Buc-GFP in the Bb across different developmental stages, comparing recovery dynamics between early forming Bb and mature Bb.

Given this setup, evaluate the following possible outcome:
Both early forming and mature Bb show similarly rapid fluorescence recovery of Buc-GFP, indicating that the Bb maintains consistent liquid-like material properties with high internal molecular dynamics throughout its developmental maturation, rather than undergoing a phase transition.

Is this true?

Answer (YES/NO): NO